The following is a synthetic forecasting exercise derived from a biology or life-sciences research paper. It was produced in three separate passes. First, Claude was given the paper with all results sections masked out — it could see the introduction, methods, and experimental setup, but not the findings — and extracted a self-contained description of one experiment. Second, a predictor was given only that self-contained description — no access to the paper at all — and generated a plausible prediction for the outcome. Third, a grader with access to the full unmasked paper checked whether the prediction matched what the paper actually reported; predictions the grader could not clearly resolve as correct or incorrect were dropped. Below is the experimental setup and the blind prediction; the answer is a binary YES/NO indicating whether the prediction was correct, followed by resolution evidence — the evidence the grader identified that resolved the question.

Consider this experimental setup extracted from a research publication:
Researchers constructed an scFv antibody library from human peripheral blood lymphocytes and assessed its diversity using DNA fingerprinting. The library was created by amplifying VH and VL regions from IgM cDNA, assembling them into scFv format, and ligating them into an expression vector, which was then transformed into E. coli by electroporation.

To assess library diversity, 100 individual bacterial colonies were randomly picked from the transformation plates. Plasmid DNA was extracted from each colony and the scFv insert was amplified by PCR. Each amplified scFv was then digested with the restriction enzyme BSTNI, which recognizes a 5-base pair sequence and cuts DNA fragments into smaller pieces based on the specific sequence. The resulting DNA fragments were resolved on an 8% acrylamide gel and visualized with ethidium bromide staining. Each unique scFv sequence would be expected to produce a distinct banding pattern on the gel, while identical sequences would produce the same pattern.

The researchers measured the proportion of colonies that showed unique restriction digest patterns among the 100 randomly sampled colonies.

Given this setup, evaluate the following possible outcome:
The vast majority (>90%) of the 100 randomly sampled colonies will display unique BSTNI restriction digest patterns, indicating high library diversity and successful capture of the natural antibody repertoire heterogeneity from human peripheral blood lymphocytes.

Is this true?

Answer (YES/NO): YES